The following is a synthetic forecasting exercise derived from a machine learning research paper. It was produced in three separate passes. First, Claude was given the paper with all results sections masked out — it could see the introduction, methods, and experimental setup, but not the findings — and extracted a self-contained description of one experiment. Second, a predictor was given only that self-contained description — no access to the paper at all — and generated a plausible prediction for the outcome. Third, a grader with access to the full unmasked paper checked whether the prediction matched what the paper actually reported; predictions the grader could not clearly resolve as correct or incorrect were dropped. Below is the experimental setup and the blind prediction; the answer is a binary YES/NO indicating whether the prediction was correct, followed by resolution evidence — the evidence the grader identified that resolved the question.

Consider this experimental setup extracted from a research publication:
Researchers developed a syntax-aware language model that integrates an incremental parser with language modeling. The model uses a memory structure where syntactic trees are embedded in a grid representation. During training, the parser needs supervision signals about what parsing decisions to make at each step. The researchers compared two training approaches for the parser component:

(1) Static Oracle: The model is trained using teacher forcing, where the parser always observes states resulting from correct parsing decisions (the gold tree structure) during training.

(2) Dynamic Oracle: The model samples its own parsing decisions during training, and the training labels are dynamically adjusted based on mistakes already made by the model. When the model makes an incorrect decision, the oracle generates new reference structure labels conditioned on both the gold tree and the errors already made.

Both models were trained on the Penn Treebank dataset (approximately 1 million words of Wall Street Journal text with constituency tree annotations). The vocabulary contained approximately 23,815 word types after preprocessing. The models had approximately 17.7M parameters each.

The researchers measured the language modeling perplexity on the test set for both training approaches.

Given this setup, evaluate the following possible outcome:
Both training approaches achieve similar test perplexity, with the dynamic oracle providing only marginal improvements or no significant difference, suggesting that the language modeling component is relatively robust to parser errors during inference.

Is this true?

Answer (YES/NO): NO